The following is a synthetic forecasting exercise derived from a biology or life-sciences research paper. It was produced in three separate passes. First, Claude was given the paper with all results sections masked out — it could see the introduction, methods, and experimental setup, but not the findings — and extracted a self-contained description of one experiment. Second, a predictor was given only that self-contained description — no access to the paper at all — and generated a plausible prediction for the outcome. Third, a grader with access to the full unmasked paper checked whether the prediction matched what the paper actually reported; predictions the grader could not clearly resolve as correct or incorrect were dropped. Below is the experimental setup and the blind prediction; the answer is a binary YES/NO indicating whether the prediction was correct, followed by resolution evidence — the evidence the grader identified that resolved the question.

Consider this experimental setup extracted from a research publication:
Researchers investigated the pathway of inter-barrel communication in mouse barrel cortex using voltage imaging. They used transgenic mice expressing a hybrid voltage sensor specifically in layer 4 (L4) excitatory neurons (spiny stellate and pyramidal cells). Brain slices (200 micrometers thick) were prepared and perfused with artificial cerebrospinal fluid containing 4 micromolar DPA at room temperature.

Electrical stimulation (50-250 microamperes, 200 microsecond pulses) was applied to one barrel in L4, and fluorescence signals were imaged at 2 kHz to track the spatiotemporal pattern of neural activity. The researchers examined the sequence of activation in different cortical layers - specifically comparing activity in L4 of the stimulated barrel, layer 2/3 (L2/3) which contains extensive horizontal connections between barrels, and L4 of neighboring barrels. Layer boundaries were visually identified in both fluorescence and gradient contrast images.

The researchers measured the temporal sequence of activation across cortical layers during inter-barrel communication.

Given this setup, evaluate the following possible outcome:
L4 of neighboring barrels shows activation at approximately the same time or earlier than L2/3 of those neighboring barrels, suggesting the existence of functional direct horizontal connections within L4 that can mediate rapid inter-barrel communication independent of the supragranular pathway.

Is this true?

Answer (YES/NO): NO